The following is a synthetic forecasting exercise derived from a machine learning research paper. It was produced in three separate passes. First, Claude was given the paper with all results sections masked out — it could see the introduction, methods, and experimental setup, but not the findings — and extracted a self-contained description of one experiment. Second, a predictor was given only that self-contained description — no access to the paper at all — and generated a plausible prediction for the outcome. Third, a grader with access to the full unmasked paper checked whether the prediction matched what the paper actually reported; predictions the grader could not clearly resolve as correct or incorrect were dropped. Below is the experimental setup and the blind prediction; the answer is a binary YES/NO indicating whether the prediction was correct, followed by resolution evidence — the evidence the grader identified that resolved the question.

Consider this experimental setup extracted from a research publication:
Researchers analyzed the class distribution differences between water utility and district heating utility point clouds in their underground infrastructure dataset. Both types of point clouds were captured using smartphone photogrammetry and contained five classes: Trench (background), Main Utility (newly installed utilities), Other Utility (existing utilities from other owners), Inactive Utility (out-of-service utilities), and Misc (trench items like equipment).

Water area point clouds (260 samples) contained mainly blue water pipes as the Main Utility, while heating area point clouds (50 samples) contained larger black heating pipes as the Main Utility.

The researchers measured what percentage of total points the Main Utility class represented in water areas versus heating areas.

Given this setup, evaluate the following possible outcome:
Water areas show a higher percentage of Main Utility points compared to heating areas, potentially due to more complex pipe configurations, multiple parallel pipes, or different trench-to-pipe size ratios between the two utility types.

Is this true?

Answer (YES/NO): NO